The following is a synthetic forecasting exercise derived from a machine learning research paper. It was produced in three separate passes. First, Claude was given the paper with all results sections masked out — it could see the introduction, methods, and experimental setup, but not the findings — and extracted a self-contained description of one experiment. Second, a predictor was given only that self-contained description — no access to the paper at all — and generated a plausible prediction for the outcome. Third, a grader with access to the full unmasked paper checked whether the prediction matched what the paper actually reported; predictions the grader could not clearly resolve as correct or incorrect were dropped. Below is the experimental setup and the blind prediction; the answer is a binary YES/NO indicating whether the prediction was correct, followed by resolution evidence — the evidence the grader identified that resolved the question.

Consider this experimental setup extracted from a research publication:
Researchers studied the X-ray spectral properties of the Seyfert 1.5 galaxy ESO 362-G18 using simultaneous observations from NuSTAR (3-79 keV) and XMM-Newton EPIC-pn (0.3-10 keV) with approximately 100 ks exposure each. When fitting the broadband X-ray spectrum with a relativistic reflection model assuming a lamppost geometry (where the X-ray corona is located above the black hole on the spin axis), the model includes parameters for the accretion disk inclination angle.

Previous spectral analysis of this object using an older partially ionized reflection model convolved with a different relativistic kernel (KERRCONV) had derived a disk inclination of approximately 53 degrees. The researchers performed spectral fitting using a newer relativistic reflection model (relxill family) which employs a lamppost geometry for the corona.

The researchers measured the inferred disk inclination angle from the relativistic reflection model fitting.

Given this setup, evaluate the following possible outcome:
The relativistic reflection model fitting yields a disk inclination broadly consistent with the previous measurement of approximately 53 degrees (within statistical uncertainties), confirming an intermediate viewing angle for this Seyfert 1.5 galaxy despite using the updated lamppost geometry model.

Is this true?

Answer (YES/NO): NO